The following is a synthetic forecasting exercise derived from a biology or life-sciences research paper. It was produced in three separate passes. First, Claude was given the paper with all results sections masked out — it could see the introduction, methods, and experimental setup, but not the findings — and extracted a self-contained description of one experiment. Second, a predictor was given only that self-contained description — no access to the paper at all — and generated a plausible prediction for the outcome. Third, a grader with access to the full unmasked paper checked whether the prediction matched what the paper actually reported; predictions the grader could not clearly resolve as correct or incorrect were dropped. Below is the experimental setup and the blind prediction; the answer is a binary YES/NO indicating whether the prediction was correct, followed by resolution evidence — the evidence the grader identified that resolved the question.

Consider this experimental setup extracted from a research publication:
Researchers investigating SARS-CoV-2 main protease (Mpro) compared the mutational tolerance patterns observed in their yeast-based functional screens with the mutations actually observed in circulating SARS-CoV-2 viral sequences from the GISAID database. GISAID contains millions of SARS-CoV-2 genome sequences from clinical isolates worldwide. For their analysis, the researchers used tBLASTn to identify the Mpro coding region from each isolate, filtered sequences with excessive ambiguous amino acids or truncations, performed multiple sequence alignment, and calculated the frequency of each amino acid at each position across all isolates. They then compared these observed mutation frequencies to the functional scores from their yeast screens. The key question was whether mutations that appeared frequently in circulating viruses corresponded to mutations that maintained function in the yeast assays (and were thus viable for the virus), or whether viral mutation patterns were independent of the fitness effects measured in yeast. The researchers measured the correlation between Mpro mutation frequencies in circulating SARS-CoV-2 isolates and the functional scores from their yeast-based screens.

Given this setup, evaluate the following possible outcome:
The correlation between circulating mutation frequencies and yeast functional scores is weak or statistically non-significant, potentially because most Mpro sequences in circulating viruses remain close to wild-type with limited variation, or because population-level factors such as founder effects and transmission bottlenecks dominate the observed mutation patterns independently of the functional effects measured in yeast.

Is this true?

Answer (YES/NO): NO